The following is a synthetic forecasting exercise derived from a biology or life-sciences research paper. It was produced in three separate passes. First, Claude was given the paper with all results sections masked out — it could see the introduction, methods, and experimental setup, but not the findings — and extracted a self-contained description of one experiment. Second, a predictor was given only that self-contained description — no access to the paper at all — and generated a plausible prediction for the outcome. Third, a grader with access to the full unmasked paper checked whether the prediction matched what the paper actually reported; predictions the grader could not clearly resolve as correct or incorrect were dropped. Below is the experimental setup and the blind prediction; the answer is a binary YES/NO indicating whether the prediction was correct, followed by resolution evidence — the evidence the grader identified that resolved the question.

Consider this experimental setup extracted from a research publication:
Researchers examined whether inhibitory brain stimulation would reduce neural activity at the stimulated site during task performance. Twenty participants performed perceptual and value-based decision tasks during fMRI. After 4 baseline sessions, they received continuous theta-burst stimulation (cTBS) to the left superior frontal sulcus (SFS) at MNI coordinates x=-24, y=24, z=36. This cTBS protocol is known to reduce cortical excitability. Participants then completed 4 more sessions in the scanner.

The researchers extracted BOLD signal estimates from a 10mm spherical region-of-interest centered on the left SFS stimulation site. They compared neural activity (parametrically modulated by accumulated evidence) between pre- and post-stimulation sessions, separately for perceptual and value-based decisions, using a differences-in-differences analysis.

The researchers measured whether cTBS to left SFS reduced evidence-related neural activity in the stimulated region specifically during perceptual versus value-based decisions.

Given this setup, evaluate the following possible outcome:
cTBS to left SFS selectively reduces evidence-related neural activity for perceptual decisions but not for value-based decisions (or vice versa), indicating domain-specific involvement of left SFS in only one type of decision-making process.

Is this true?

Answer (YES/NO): YES